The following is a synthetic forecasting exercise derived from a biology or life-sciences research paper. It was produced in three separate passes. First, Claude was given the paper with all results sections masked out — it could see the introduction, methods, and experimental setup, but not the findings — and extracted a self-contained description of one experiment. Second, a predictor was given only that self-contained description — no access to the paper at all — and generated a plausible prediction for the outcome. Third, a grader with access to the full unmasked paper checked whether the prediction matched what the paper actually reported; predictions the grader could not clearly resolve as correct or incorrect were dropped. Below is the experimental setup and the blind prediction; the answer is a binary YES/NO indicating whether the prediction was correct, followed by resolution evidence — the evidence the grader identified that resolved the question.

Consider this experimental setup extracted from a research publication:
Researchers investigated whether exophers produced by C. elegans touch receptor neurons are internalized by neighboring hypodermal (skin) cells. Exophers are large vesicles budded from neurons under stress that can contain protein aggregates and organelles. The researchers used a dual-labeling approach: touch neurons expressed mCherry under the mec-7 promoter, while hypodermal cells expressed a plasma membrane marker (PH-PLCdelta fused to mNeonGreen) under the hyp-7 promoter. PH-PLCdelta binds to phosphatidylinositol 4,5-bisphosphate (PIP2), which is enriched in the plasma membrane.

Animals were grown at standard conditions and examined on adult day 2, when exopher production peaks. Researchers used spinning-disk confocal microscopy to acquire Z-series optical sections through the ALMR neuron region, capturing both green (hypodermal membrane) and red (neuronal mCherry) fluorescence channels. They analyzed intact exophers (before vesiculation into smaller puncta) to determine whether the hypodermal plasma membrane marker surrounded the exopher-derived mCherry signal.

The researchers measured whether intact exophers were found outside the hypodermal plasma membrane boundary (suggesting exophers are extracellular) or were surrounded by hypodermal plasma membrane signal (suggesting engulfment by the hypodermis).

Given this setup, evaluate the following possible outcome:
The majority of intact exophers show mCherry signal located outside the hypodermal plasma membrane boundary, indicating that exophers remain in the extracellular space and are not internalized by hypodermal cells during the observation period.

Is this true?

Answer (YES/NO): NO